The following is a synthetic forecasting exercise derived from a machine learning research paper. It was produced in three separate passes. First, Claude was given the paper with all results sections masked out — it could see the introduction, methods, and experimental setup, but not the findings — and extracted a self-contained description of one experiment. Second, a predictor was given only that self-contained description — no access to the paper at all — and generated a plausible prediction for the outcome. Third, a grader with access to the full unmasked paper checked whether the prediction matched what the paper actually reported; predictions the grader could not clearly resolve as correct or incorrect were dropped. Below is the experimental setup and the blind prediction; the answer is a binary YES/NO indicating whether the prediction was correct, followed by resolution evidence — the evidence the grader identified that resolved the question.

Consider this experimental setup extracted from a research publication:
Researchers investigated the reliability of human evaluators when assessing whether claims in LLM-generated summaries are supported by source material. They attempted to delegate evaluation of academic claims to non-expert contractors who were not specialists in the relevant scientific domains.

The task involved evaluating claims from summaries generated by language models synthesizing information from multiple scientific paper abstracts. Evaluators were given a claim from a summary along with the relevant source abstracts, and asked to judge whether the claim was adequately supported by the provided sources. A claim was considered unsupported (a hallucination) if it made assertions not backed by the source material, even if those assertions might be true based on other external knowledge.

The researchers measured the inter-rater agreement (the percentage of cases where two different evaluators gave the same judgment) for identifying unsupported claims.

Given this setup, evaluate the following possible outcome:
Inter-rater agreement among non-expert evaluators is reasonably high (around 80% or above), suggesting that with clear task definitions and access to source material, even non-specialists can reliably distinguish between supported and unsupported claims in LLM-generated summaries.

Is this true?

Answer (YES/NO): NO